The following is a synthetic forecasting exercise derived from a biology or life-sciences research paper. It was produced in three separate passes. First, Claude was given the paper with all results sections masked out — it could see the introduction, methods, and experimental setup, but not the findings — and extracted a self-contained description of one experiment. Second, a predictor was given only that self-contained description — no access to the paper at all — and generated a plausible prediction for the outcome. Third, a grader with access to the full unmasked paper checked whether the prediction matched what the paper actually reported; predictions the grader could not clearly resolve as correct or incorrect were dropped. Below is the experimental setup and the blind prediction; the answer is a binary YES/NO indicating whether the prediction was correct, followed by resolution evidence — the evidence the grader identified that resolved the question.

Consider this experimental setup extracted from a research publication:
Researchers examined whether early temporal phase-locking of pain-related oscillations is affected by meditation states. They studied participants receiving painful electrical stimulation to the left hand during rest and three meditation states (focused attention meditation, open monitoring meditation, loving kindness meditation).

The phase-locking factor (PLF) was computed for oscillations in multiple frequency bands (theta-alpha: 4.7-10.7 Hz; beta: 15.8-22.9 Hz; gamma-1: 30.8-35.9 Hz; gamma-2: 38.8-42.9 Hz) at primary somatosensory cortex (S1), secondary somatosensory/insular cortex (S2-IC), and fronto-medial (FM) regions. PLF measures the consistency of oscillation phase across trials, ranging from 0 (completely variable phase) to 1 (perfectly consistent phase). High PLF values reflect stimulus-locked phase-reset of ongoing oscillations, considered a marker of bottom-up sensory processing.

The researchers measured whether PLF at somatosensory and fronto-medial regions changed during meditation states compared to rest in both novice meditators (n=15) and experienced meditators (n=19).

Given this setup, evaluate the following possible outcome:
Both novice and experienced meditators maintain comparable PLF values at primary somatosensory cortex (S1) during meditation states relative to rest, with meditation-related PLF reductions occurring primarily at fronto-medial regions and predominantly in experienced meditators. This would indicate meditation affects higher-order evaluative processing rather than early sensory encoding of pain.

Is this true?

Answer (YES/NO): NO